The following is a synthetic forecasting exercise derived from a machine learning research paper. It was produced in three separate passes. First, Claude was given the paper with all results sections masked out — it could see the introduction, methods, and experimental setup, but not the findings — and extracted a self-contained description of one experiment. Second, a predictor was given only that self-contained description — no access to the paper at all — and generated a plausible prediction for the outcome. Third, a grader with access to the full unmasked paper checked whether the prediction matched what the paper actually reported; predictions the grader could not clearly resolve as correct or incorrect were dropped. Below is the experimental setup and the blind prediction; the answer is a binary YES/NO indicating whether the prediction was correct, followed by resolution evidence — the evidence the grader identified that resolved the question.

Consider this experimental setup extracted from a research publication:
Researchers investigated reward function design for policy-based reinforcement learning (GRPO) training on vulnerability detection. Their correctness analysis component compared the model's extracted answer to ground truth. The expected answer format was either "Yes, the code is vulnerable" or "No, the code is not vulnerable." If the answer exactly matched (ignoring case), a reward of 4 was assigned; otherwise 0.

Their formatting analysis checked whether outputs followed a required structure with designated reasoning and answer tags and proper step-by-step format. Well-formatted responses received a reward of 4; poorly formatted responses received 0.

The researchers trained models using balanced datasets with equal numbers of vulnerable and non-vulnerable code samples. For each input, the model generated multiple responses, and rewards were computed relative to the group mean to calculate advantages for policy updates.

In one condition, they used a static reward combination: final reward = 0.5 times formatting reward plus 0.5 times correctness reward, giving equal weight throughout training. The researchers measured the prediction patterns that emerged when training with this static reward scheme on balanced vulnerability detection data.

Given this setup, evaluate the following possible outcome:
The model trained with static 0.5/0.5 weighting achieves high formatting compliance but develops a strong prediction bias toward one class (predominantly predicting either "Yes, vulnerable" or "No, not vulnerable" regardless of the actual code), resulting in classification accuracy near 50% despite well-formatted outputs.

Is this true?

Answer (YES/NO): YES